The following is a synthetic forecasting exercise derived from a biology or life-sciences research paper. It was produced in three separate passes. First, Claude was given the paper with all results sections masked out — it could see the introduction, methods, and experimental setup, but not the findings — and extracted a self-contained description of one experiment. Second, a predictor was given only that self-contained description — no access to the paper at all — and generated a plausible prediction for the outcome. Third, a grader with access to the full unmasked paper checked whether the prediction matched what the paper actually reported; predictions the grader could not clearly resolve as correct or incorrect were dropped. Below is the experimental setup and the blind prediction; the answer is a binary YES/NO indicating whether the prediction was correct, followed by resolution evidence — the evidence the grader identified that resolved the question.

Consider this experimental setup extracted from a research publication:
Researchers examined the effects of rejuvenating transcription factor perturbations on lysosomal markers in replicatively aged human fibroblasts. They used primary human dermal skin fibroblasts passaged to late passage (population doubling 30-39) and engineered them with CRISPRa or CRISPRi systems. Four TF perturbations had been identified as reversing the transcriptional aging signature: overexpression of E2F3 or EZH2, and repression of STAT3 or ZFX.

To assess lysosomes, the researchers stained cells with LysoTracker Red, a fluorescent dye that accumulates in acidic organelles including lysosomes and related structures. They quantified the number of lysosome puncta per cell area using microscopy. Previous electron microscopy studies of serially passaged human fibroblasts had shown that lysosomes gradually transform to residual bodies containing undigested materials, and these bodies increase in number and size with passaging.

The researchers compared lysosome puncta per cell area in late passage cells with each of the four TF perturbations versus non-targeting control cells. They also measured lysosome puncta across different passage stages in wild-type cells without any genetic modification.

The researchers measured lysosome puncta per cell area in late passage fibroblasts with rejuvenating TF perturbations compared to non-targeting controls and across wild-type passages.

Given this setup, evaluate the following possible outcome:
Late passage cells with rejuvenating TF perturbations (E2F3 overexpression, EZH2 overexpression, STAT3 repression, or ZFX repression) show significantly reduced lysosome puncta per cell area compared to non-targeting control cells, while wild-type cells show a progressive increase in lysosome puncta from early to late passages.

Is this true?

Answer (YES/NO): YES